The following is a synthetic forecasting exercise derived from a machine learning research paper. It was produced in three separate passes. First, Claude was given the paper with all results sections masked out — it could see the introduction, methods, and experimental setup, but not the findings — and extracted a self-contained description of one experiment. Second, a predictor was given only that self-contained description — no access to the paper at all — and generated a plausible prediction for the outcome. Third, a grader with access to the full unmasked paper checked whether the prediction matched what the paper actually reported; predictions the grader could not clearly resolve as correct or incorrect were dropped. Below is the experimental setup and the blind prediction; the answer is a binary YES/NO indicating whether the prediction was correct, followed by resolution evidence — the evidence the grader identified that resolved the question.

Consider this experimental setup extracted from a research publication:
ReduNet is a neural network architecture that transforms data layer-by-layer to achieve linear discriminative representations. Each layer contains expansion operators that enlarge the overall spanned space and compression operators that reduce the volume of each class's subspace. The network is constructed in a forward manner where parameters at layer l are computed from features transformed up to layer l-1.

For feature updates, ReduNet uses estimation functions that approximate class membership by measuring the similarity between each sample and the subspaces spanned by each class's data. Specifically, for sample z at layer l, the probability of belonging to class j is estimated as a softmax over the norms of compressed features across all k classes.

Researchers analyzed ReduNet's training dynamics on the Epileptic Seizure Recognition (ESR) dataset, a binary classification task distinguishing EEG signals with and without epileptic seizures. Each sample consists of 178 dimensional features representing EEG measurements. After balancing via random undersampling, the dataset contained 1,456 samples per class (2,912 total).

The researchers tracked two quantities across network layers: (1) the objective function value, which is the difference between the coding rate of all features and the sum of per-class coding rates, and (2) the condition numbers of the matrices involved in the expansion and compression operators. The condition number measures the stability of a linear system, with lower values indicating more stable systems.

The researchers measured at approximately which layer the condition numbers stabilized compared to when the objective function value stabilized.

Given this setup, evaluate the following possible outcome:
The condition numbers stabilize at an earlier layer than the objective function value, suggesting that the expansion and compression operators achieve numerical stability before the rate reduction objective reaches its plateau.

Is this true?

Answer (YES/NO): YES